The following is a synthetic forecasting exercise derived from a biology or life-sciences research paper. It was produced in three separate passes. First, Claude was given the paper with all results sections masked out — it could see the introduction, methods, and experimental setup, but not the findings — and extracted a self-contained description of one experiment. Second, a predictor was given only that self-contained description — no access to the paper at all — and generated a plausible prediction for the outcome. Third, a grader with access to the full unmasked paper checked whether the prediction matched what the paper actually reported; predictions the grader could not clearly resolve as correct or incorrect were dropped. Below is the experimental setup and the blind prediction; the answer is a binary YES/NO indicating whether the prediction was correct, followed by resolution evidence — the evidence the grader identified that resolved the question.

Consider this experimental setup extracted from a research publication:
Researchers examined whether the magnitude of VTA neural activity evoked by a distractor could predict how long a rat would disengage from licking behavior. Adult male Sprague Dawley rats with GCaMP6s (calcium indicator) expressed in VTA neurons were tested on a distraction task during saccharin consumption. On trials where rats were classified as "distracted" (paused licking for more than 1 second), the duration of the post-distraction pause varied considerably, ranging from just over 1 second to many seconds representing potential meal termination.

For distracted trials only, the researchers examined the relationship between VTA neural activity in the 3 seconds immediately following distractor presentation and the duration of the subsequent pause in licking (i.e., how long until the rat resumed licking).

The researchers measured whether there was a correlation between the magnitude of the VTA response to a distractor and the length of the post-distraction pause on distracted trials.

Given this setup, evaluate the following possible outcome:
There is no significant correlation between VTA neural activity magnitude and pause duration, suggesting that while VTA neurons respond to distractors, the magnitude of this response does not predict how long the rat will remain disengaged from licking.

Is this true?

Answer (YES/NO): YES